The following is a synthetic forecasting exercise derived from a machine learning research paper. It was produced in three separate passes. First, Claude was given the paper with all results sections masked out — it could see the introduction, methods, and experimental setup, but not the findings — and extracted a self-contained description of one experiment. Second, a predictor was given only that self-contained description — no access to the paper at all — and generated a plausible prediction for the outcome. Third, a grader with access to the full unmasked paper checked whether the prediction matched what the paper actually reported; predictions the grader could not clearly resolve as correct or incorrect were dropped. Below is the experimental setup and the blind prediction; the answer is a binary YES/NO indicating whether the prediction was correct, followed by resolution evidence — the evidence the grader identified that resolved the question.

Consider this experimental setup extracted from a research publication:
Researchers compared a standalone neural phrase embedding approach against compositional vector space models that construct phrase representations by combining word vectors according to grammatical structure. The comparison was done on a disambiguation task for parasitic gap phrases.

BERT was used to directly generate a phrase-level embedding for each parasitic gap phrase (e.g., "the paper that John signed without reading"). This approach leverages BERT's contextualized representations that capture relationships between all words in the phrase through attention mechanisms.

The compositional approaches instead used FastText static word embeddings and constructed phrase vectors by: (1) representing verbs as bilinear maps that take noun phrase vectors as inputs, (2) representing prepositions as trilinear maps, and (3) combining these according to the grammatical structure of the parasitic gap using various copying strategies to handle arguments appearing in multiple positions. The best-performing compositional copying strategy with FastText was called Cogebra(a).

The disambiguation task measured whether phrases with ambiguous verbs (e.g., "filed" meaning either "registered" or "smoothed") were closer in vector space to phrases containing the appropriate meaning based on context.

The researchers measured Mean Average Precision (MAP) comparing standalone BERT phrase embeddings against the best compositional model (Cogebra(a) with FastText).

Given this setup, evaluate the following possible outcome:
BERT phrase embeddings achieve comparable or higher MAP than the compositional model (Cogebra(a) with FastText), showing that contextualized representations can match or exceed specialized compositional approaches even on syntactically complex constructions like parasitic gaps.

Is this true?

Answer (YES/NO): YES